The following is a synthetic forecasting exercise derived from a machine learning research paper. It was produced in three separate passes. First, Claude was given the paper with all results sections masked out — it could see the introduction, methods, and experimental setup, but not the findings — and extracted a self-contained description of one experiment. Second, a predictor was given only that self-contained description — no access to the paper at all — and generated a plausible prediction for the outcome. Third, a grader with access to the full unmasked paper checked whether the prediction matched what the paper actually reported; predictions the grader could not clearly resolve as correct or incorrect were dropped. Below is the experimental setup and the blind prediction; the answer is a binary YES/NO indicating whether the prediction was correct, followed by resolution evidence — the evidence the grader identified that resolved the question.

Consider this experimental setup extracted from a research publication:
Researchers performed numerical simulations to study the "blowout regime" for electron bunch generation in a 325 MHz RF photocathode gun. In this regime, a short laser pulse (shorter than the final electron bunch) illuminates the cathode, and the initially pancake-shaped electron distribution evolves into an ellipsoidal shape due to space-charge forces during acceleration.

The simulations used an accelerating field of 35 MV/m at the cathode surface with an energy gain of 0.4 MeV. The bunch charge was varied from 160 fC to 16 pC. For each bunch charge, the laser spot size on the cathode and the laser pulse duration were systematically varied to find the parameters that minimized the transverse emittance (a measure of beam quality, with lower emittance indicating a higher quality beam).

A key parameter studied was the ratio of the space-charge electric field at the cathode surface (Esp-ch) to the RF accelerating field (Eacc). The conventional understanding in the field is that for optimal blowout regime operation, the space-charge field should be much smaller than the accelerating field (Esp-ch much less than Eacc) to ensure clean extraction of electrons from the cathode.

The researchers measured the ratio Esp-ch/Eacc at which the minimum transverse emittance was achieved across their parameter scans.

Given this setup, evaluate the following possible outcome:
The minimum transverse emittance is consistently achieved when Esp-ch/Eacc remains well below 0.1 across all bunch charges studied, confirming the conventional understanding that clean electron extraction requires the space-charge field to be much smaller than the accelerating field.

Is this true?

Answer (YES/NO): NO